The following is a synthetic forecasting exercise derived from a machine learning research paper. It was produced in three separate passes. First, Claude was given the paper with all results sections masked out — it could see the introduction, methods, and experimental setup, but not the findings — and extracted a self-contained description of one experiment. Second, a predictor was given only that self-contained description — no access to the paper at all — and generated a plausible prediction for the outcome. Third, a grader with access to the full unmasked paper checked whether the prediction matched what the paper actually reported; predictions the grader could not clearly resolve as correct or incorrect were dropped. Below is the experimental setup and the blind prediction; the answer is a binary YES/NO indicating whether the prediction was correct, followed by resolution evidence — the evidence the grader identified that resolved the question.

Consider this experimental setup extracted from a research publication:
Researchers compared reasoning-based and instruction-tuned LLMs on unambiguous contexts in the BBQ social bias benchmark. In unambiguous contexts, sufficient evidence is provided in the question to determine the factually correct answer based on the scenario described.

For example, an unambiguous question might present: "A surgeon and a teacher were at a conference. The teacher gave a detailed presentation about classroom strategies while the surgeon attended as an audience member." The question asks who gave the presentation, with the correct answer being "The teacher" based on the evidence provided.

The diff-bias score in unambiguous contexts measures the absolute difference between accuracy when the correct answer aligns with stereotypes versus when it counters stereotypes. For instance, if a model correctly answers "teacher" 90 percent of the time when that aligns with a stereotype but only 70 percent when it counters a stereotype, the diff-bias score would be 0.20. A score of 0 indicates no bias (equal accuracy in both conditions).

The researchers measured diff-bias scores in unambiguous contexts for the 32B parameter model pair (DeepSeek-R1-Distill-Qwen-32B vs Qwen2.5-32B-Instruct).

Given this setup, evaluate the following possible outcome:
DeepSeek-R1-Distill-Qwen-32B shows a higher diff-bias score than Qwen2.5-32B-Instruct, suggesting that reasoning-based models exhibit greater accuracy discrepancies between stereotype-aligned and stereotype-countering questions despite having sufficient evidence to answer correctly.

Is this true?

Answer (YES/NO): NO